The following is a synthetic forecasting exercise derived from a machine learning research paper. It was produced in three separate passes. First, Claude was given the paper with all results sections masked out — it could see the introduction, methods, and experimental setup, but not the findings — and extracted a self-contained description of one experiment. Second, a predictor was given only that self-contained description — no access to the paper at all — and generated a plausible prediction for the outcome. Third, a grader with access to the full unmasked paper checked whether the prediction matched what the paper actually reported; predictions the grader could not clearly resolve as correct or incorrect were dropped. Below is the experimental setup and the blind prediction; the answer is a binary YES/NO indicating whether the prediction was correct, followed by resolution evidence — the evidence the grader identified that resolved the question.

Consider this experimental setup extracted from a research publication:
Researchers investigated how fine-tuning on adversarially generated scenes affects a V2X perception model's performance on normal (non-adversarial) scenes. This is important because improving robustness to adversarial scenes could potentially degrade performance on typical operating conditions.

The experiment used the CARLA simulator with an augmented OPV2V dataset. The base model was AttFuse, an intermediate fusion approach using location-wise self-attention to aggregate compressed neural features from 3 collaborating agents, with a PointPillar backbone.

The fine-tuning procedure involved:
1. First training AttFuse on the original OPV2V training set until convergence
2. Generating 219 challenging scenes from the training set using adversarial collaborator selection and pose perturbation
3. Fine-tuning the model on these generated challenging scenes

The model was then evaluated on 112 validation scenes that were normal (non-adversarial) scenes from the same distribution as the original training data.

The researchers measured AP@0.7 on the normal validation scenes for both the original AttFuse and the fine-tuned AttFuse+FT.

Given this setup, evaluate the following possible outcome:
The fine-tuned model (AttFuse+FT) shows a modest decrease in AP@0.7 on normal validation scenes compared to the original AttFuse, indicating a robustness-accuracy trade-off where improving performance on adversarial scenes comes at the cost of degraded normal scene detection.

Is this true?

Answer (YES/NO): NO